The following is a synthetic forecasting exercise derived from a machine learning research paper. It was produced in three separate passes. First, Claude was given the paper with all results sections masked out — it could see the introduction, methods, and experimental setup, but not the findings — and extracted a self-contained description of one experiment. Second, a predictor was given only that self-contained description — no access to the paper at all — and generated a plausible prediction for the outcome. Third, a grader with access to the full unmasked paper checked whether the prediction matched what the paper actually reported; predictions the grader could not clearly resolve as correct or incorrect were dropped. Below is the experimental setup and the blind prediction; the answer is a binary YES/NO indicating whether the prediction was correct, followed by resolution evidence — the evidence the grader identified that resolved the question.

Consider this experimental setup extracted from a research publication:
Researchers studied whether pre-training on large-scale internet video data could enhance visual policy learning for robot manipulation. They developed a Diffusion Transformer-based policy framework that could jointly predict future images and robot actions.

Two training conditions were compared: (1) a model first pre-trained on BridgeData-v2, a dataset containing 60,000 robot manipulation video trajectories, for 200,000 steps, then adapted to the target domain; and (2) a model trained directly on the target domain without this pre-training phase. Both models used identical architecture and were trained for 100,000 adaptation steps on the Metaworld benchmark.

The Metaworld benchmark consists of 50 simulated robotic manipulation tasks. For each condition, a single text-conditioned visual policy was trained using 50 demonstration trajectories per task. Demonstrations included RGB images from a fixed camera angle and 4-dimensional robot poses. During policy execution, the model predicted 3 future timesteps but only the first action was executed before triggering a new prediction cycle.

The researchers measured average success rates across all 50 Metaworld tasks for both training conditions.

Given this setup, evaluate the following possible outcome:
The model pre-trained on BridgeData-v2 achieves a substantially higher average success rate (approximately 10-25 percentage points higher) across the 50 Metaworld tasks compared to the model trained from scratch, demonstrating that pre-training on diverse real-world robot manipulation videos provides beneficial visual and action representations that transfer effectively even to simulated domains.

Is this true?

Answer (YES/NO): YES